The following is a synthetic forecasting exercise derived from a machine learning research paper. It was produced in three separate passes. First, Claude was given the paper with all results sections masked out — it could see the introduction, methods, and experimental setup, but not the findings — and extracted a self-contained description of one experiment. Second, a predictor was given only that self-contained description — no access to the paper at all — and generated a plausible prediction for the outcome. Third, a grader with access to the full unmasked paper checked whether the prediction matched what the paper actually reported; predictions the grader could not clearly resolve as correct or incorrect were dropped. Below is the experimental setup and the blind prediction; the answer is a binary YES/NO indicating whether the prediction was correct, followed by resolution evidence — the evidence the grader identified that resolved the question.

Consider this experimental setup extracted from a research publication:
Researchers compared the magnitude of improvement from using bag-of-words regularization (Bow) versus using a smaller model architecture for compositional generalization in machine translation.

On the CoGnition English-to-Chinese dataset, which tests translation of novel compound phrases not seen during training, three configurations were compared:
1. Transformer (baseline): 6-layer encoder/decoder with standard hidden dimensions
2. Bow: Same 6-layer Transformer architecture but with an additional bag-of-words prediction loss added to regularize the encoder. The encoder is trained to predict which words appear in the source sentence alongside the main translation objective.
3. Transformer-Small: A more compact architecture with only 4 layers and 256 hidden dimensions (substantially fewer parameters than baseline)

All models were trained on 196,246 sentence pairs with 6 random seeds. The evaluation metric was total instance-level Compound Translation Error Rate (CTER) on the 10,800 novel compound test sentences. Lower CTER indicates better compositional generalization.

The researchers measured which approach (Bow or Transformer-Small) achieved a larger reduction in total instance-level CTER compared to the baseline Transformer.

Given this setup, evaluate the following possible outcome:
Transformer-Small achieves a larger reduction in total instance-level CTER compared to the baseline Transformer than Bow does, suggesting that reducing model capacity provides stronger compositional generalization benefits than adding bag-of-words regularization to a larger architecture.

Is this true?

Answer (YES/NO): YES